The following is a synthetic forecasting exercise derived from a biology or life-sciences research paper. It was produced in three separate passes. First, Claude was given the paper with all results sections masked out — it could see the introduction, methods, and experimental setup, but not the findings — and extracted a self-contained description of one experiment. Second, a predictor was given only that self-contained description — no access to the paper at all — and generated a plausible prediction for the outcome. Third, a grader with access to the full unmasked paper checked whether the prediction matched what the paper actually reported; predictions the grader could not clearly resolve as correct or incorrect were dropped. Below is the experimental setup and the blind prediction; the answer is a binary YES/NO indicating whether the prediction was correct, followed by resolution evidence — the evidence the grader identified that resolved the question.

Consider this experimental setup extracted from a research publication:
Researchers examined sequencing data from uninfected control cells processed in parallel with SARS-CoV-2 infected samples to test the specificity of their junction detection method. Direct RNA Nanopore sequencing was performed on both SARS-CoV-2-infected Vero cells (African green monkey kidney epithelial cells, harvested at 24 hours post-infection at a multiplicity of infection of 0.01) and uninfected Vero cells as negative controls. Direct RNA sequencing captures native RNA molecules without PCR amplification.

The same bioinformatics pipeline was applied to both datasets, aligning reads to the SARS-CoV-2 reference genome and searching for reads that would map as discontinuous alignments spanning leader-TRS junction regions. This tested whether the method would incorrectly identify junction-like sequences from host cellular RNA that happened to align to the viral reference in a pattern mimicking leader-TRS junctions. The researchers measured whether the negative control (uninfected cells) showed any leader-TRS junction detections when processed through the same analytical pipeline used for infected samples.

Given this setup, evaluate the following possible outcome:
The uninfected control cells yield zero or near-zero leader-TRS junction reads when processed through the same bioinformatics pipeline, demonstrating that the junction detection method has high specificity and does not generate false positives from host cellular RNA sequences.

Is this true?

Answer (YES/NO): YES